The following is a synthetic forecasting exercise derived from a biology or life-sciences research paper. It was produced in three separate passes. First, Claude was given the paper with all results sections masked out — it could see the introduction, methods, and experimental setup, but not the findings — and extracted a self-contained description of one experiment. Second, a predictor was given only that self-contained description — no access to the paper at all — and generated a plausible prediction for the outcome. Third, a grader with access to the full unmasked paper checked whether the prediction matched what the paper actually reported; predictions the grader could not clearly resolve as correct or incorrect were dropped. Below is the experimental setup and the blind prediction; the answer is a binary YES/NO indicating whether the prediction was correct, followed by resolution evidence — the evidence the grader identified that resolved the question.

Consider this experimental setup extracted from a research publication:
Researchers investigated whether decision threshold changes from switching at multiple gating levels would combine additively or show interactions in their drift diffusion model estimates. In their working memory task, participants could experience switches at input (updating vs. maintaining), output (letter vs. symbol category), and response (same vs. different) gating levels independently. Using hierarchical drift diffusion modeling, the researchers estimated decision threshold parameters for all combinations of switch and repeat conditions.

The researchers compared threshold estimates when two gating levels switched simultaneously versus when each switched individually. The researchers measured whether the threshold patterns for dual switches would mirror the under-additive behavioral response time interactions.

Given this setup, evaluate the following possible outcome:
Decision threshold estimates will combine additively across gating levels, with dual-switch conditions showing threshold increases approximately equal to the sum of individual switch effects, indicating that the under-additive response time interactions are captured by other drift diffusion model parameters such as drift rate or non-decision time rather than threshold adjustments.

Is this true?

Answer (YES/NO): NO